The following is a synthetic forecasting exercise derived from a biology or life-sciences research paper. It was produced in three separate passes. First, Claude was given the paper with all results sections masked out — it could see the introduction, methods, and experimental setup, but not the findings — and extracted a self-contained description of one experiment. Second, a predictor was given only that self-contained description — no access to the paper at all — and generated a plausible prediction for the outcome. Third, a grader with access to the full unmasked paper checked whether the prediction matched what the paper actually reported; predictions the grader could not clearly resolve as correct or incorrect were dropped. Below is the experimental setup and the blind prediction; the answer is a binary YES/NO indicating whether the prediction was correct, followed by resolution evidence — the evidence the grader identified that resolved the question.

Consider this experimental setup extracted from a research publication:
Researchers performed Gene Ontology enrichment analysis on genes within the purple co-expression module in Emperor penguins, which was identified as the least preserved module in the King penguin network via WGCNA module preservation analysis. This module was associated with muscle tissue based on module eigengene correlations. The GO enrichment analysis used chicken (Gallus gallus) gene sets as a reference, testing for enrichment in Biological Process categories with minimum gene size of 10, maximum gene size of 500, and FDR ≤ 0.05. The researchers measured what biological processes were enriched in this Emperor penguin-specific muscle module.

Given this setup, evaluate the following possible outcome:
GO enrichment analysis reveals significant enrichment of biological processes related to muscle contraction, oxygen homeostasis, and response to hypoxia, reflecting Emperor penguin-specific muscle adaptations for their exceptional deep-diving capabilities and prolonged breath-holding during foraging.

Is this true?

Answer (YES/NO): NO